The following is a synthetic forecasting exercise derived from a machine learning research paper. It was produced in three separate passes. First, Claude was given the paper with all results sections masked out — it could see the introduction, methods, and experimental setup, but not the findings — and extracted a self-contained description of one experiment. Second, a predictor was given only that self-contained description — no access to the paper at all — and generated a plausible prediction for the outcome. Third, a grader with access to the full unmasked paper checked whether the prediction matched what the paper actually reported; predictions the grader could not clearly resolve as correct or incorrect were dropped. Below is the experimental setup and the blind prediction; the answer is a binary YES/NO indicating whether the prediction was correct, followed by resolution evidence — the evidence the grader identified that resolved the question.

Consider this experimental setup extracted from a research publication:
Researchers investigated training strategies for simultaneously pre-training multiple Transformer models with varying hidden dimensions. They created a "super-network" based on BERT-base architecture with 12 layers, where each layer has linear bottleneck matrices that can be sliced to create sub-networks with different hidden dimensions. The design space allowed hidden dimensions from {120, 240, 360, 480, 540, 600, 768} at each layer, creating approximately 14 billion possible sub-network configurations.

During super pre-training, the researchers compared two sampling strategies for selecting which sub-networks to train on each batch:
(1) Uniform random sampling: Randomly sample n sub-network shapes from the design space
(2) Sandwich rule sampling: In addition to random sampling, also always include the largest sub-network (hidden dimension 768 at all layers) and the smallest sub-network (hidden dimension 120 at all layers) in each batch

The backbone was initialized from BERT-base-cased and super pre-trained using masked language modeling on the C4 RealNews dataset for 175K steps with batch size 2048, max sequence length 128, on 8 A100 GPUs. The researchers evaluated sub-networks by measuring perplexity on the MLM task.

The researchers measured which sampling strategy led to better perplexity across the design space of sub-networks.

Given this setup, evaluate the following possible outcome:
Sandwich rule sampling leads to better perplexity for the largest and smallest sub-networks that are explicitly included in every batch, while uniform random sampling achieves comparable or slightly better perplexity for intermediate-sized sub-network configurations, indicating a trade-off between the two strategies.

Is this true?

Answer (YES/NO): NO